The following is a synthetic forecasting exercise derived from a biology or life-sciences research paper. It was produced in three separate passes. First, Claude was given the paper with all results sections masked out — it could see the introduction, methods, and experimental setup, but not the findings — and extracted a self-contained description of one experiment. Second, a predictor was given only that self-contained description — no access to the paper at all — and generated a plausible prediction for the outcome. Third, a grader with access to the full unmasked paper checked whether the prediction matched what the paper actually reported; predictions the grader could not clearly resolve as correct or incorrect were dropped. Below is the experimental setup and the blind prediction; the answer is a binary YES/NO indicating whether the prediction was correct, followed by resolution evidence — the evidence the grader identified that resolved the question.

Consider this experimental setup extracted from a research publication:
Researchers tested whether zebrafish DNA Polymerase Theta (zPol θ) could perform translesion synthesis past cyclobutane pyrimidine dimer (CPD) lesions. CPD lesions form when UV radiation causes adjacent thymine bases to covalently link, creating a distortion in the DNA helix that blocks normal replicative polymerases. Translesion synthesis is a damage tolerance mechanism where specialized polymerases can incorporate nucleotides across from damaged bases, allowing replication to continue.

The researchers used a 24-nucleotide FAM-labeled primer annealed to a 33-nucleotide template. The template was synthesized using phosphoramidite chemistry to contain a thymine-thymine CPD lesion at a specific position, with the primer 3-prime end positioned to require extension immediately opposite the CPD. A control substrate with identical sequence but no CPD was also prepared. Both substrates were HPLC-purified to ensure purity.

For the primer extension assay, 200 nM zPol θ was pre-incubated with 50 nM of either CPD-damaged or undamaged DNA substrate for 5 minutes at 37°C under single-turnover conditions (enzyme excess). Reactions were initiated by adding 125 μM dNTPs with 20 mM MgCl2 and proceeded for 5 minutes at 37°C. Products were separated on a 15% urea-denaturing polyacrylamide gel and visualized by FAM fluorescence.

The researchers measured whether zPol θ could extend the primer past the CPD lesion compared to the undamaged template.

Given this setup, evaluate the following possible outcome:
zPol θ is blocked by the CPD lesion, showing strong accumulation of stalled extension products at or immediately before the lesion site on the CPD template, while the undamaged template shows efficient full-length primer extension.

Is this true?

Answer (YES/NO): NO